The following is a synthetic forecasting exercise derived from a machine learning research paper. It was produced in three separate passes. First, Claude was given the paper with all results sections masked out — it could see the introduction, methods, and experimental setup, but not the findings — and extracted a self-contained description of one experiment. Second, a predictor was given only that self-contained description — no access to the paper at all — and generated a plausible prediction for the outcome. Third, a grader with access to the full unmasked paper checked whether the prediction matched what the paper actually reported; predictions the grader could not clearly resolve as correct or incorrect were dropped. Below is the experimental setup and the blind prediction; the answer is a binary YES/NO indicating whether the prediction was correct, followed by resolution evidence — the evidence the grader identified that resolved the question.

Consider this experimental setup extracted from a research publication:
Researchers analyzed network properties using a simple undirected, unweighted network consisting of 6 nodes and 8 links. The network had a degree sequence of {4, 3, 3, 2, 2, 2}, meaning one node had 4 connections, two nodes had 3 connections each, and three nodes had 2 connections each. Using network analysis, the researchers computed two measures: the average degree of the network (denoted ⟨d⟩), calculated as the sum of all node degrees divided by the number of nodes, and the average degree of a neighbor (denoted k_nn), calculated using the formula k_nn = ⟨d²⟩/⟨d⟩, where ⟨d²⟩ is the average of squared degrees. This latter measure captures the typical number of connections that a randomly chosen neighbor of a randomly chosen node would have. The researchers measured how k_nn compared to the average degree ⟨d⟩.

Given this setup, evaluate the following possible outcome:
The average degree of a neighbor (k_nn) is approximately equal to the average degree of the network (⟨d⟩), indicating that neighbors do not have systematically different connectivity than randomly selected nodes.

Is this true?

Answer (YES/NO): NO